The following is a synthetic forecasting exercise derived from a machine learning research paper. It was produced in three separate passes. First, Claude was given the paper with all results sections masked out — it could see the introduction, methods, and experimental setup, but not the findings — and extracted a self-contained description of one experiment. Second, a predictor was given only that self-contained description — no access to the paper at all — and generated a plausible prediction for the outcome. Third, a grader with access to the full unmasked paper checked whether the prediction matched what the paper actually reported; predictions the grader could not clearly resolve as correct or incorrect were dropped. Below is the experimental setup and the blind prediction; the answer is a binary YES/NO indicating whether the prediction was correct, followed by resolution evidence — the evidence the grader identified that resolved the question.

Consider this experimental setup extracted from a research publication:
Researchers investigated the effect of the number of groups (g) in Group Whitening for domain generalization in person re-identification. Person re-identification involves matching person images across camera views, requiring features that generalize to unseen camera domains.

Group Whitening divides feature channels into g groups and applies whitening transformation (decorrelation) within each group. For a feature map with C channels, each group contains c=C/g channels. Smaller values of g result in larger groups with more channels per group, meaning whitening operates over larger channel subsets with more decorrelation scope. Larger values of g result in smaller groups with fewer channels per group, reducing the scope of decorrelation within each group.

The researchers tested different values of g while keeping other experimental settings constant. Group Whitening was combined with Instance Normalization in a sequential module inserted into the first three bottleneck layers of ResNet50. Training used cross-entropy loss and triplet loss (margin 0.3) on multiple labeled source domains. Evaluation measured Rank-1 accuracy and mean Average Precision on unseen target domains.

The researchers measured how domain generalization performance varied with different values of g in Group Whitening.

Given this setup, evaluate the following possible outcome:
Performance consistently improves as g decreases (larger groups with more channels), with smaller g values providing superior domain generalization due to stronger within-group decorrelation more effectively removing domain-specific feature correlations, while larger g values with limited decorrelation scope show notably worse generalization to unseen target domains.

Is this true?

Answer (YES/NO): NO